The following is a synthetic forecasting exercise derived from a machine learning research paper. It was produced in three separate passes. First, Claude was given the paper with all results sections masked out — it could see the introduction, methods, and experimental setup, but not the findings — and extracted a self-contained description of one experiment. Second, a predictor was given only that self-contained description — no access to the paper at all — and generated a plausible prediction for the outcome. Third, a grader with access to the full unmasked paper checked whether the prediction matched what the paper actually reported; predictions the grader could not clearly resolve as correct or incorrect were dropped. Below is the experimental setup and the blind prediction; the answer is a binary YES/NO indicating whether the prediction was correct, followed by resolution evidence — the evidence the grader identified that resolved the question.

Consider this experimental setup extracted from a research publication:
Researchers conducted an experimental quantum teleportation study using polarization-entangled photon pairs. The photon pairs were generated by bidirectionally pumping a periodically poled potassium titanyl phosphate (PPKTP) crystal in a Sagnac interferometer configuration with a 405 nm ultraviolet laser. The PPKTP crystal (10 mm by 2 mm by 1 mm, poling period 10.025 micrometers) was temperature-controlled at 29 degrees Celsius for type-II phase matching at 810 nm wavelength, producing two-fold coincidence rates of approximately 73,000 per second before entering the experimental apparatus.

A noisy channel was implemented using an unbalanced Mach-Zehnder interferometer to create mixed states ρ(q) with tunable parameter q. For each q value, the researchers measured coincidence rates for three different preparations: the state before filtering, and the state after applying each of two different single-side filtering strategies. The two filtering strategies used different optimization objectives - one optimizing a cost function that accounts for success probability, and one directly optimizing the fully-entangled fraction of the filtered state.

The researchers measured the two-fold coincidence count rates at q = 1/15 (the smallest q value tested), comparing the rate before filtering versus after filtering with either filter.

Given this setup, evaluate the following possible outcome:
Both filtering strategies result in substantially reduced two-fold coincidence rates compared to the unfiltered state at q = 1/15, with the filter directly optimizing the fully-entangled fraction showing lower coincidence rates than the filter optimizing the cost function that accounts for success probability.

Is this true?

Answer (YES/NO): NO